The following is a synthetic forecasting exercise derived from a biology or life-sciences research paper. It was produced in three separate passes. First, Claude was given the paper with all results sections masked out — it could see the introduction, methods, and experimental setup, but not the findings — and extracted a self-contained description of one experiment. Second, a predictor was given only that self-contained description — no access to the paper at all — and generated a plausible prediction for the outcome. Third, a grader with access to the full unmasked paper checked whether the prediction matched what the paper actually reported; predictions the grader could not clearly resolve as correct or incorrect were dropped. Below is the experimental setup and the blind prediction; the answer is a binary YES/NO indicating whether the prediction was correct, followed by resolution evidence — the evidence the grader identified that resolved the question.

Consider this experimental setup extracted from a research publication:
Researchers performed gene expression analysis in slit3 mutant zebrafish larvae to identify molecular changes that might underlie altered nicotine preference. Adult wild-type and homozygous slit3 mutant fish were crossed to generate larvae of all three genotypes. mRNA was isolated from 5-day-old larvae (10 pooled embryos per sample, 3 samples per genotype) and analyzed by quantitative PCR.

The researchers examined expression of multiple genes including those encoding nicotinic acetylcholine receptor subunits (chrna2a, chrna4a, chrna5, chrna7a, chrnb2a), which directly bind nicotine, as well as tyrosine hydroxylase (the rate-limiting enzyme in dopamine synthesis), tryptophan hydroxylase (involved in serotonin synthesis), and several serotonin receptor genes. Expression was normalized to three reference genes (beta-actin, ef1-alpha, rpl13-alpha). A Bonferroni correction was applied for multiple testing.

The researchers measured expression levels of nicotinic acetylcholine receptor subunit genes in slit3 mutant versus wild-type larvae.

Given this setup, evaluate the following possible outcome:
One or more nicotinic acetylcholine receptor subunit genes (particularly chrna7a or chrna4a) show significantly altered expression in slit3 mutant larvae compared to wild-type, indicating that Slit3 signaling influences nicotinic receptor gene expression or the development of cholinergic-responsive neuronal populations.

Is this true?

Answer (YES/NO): NO